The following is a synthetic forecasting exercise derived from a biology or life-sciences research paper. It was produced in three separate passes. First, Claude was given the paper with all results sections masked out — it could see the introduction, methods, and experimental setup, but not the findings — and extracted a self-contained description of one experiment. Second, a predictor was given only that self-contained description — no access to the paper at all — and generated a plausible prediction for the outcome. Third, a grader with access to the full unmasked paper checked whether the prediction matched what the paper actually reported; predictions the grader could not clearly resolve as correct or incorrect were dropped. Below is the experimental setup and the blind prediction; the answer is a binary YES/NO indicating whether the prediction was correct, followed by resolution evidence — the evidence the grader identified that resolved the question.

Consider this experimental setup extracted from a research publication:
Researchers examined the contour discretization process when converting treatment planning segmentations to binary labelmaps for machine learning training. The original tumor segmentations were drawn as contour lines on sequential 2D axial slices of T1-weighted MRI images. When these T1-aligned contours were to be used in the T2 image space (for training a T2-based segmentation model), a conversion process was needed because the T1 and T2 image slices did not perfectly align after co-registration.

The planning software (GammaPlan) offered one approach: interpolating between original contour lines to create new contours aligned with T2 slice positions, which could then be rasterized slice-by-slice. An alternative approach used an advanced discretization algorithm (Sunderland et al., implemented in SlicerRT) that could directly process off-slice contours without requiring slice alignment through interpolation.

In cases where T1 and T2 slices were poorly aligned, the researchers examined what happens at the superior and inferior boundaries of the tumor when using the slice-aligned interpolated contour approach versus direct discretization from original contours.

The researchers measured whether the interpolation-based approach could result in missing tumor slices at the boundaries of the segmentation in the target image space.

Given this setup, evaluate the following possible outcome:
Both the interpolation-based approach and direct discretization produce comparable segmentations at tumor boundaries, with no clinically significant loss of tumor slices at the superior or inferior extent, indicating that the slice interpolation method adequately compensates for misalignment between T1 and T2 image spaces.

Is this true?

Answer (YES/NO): NO